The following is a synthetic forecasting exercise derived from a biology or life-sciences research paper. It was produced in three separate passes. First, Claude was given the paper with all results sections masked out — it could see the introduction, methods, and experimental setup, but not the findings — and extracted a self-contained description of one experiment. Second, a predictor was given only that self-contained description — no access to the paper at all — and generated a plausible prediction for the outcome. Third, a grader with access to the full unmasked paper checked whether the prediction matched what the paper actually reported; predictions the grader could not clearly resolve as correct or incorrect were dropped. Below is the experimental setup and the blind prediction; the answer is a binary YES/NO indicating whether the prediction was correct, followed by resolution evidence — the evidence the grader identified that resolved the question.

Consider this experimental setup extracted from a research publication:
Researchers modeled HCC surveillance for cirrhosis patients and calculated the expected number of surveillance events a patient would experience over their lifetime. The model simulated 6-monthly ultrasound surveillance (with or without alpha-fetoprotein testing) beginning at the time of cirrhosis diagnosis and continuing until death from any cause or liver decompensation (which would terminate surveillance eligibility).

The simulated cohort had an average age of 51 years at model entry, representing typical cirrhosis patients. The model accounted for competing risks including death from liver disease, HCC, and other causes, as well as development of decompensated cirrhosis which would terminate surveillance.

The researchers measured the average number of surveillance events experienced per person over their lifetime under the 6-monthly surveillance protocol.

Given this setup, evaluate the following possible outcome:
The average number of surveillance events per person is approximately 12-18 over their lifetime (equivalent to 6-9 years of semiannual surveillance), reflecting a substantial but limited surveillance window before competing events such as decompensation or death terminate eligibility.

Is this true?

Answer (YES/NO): YES